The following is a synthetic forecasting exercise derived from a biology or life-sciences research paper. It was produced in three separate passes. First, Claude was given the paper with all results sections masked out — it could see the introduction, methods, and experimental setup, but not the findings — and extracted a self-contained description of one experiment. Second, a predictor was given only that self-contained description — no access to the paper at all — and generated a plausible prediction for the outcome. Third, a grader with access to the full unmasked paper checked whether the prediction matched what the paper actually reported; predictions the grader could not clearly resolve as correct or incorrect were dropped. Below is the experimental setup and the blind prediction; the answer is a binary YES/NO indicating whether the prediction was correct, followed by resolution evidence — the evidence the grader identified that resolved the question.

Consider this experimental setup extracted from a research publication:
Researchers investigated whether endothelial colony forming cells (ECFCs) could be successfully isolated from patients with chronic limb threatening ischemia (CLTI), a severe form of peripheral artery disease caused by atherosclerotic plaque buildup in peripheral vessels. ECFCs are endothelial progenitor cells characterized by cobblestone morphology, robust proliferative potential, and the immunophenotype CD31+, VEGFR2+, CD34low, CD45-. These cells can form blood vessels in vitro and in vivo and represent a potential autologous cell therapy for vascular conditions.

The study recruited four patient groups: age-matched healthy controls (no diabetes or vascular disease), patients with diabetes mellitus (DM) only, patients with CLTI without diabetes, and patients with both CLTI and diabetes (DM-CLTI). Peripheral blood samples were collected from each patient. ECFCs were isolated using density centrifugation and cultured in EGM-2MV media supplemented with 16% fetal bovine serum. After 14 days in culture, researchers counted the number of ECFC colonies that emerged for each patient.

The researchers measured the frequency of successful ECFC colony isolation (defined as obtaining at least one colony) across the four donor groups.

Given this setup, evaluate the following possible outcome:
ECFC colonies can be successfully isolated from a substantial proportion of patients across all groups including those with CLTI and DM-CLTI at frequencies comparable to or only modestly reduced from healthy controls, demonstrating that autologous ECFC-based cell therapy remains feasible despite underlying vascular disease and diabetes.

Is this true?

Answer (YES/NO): YES